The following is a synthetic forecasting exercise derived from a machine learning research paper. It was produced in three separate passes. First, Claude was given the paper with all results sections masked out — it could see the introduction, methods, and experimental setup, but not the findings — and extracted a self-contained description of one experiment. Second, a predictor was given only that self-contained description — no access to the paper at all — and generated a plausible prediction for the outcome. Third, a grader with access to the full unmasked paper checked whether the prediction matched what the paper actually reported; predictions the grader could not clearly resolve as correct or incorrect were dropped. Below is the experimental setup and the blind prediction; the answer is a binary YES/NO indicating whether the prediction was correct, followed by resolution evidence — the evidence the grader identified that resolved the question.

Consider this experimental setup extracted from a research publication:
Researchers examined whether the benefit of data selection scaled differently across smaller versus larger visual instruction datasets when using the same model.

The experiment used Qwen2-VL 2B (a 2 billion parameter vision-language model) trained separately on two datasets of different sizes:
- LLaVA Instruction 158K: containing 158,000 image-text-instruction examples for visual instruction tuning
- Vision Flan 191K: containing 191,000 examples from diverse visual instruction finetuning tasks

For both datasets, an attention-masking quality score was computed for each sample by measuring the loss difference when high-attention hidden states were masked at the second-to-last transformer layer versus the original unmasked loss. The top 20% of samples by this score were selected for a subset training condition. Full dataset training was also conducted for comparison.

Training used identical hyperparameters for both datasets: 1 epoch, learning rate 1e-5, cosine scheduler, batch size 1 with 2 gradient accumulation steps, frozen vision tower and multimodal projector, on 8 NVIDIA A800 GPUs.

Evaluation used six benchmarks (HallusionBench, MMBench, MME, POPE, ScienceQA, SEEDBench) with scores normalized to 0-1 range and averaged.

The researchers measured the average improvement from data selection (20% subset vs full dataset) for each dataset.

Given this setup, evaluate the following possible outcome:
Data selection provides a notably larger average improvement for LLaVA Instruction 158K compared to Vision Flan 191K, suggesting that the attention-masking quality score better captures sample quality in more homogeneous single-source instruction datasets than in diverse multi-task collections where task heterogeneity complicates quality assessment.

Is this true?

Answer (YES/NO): YES